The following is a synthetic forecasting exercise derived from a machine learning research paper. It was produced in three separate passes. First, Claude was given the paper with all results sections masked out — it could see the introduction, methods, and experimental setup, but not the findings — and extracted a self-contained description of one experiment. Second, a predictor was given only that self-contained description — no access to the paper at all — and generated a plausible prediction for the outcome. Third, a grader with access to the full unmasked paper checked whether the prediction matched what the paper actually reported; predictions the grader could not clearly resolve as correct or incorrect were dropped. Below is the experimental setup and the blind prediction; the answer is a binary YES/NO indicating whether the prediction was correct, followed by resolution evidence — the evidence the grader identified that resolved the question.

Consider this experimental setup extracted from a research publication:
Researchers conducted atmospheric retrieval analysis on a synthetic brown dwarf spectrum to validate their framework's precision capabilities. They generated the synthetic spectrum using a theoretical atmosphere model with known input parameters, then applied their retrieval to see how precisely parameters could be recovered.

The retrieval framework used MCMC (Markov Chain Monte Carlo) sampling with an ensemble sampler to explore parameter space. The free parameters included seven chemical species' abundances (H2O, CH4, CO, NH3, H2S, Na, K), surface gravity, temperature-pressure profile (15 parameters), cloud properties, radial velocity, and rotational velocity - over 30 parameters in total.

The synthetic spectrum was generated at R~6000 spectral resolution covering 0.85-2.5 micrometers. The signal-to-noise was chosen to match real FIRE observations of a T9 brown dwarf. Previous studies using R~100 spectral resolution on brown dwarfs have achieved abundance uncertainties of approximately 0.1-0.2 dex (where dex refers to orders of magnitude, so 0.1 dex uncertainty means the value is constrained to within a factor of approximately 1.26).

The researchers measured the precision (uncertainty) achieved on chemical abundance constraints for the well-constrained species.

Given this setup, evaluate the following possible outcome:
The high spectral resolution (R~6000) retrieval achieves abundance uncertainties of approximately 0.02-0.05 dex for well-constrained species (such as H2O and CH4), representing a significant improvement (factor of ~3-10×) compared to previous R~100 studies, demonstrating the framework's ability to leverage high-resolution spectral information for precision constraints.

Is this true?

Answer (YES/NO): NO